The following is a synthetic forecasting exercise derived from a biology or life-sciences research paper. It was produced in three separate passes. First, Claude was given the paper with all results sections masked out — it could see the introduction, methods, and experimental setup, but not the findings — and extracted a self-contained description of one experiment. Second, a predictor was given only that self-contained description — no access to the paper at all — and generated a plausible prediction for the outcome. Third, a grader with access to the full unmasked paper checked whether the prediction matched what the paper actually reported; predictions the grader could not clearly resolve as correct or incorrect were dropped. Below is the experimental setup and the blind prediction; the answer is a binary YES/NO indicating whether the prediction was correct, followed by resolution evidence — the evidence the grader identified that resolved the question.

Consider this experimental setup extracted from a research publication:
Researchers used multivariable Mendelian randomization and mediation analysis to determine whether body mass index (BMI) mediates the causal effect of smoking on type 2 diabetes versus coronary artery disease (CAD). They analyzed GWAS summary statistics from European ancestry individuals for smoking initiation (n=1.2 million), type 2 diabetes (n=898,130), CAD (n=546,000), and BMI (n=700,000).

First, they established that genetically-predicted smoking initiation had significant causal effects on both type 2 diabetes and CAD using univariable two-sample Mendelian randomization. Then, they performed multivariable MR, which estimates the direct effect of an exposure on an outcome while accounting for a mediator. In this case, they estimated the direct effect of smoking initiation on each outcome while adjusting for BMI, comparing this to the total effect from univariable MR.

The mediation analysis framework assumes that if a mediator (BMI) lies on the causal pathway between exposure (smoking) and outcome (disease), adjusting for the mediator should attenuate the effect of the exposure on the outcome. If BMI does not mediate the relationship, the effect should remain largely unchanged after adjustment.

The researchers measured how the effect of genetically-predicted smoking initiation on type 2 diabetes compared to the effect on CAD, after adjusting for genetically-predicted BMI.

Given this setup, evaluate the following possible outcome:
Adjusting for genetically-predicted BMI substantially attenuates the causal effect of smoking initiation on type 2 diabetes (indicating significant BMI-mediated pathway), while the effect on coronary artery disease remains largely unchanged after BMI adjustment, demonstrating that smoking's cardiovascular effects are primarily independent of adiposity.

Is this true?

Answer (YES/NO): YES